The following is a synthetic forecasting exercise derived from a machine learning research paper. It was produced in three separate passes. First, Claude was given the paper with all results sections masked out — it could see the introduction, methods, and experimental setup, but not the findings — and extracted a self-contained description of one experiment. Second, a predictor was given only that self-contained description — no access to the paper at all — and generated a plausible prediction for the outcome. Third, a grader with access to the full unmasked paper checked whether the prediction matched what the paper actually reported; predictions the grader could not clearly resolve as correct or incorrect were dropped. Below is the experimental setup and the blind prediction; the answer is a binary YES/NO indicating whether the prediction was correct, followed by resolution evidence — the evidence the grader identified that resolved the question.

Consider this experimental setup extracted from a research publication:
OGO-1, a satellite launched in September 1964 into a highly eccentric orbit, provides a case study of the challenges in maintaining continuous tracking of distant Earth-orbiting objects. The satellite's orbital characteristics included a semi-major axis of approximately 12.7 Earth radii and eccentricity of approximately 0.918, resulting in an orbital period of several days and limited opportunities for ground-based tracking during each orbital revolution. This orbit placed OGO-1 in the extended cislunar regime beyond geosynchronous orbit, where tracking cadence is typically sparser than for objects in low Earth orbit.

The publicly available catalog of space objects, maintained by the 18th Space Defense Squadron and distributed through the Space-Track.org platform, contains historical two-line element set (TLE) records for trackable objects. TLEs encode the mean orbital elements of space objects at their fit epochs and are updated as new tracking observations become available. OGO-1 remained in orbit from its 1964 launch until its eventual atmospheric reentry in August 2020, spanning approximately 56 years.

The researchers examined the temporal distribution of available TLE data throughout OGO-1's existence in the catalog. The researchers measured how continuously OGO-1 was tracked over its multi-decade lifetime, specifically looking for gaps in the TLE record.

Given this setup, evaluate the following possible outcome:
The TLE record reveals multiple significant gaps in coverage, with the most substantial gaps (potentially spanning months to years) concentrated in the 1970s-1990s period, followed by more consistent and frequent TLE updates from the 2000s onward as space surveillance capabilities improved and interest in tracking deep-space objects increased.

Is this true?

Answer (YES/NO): NO